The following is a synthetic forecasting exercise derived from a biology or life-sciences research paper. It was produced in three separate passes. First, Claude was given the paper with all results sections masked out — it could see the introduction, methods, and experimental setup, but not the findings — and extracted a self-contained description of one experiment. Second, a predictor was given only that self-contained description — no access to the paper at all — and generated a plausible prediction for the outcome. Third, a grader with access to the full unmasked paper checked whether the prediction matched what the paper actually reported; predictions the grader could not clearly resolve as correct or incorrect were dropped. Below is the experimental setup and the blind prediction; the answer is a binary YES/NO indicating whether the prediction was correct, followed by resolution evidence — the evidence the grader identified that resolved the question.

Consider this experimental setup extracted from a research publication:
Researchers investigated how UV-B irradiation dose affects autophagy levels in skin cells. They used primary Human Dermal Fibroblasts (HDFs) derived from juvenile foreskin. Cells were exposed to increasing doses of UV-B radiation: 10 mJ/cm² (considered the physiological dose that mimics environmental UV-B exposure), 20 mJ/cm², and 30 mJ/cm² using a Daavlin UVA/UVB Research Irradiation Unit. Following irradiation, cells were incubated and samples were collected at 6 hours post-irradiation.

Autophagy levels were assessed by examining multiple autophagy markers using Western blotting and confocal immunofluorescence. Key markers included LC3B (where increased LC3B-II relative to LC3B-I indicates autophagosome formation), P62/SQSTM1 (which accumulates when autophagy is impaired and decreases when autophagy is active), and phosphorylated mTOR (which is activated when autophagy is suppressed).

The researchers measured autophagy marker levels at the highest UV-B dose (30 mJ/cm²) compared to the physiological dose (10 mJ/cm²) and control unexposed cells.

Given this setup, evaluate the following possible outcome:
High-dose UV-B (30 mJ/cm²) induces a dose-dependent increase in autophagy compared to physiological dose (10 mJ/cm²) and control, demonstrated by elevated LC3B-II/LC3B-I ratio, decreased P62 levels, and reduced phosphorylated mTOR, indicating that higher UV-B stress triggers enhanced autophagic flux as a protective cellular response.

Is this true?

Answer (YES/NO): NO